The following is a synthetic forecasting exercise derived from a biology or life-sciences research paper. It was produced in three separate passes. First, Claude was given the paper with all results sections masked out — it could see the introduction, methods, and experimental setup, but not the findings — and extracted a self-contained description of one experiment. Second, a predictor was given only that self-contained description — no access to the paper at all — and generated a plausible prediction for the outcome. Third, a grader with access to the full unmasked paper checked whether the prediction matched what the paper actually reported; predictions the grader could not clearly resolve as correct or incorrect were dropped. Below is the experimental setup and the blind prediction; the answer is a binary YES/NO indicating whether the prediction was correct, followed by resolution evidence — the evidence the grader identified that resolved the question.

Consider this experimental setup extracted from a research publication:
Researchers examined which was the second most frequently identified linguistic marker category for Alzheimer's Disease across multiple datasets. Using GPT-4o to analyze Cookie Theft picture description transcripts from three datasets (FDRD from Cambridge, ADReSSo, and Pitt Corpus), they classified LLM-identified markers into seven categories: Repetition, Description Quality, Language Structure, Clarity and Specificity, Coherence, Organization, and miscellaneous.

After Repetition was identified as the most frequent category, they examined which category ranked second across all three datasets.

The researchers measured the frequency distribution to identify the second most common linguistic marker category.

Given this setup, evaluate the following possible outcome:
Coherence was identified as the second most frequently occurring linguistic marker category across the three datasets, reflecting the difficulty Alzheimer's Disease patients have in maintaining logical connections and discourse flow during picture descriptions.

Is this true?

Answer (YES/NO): NO